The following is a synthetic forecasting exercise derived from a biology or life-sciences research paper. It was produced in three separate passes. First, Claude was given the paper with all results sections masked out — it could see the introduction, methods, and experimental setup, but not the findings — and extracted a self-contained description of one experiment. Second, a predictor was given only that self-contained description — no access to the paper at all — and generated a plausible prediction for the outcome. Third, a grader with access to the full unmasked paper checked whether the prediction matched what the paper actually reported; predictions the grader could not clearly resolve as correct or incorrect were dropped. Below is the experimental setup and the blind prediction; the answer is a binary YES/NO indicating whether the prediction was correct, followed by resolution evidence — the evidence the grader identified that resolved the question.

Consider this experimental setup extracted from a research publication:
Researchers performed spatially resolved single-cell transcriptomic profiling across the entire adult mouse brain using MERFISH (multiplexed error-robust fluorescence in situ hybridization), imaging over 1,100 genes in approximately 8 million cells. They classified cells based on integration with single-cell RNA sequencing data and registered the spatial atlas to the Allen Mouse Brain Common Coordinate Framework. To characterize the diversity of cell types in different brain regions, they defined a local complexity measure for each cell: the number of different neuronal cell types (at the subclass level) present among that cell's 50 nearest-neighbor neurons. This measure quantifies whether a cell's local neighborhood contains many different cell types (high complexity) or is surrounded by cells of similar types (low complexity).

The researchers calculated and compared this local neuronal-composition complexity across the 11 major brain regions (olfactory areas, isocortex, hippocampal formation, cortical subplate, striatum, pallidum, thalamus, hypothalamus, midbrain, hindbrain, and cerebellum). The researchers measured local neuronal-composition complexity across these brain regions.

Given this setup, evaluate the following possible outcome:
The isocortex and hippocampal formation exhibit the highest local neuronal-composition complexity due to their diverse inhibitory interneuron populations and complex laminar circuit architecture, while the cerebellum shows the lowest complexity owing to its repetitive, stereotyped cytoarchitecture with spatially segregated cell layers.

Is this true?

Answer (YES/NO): NO